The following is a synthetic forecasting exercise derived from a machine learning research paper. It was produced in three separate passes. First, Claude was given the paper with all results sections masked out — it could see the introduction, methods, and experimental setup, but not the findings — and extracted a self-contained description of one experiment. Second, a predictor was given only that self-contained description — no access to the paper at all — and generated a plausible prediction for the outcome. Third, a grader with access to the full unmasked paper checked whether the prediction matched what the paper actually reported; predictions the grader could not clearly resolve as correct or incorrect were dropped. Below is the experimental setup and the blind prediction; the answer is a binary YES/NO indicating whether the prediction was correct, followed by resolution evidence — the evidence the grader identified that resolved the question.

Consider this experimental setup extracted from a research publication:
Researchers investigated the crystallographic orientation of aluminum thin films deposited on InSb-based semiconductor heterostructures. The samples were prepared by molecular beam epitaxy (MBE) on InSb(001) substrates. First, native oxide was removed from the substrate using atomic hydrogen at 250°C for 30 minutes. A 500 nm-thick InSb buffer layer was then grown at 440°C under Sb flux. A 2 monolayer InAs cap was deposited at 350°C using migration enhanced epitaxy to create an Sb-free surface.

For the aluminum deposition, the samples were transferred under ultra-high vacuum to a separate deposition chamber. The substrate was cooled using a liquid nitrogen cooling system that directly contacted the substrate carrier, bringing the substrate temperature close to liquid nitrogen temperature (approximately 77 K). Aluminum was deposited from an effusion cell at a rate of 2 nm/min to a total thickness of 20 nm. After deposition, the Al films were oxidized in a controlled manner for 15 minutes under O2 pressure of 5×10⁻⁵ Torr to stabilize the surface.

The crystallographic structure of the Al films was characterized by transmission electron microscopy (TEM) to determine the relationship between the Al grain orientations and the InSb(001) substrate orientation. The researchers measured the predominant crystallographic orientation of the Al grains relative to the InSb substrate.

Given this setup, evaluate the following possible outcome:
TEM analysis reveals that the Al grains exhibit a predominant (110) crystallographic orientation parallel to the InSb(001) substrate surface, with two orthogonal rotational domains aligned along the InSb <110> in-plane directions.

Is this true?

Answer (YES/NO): YES